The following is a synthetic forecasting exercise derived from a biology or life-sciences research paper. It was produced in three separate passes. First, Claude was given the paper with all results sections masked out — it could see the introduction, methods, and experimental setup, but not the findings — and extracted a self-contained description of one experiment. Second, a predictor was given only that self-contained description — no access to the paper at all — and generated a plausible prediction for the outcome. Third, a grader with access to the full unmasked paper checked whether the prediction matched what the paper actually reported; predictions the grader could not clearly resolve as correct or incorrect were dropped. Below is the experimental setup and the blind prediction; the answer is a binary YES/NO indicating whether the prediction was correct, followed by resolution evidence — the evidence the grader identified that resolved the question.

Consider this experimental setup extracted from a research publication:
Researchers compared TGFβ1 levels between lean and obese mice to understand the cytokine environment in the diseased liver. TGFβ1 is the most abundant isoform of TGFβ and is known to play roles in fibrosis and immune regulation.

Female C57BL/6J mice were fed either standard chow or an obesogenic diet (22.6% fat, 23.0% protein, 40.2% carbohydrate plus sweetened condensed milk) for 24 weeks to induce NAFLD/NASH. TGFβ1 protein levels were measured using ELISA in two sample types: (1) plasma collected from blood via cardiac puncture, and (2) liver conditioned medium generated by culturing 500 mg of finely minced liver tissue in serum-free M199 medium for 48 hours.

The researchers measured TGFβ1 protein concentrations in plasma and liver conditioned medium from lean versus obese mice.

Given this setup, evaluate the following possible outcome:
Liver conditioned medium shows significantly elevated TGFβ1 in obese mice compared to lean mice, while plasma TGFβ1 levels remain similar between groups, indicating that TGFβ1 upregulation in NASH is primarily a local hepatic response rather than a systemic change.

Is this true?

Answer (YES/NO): NO